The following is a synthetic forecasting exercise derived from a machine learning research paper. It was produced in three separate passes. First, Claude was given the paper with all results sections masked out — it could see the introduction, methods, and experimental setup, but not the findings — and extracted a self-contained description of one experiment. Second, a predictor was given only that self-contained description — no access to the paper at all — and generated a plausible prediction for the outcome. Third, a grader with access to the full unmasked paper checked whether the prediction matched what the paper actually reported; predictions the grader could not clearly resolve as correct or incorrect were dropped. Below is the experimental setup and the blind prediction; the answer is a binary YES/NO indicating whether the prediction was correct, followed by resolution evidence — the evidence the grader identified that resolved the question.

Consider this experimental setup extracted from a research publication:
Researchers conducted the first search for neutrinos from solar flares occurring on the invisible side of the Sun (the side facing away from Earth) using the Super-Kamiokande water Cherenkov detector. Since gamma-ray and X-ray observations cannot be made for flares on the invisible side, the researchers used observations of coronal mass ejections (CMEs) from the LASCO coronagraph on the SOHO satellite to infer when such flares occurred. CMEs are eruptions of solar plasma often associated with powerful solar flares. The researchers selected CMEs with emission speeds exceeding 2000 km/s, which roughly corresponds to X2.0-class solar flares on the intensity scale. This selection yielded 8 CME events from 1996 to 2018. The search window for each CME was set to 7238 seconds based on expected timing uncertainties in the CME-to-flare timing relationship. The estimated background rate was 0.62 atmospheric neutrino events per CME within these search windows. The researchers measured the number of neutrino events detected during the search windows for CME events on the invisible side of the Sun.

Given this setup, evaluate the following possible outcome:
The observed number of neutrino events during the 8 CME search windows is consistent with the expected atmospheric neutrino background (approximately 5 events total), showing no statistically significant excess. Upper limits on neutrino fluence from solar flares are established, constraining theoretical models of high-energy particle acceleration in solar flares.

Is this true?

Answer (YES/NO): YES